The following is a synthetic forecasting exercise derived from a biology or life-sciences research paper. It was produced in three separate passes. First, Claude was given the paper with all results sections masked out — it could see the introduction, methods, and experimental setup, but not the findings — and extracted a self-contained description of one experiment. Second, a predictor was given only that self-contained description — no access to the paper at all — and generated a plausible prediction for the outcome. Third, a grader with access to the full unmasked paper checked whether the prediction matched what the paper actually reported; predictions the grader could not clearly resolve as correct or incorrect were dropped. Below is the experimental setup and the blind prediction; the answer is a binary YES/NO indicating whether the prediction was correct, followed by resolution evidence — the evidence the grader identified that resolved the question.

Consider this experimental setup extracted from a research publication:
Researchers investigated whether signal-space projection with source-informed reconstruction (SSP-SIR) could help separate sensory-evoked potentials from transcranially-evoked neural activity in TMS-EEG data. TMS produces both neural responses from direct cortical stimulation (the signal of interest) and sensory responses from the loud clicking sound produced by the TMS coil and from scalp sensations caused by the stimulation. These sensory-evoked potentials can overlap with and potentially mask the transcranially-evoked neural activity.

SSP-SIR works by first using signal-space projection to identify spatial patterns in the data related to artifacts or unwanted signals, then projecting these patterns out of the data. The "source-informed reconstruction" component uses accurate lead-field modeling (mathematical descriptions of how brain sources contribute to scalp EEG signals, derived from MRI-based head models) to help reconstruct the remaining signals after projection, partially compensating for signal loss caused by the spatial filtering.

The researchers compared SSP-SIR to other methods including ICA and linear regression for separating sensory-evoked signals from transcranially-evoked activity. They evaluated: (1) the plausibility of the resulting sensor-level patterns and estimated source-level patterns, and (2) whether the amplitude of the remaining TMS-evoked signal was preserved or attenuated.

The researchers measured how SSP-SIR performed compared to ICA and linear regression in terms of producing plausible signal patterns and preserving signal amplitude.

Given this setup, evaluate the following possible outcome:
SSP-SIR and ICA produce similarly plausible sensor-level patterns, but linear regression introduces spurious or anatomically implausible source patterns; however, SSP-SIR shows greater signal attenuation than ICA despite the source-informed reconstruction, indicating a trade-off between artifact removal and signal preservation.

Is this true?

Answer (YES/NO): NO